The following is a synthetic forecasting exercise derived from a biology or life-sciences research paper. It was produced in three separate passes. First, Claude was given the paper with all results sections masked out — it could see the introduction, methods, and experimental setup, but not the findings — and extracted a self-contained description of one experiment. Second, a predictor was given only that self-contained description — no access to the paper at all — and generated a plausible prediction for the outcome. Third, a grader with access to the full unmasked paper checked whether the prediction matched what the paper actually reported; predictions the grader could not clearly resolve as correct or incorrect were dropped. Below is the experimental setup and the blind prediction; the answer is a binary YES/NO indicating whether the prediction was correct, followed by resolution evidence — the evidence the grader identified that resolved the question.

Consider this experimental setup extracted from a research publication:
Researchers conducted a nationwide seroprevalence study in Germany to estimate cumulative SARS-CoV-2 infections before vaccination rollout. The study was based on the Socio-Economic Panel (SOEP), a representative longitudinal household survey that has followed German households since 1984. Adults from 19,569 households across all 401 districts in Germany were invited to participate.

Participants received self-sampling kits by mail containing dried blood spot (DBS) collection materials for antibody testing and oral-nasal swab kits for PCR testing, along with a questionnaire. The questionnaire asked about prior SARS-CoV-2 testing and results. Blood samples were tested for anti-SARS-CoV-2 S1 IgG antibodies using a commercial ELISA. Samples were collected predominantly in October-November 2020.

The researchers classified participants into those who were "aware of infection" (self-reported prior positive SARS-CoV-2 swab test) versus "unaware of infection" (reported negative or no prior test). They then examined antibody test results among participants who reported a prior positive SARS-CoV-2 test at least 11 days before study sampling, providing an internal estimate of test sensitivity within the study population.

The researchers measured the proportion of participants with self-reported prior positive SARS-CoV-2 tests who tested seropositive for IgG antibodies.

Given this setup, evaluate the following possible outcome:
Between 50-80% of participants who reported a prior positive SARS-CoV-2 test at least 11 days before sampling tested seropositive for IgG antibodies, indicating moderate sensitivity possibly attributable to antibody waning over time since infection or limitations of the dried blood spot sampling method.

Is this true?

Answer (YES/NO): YES